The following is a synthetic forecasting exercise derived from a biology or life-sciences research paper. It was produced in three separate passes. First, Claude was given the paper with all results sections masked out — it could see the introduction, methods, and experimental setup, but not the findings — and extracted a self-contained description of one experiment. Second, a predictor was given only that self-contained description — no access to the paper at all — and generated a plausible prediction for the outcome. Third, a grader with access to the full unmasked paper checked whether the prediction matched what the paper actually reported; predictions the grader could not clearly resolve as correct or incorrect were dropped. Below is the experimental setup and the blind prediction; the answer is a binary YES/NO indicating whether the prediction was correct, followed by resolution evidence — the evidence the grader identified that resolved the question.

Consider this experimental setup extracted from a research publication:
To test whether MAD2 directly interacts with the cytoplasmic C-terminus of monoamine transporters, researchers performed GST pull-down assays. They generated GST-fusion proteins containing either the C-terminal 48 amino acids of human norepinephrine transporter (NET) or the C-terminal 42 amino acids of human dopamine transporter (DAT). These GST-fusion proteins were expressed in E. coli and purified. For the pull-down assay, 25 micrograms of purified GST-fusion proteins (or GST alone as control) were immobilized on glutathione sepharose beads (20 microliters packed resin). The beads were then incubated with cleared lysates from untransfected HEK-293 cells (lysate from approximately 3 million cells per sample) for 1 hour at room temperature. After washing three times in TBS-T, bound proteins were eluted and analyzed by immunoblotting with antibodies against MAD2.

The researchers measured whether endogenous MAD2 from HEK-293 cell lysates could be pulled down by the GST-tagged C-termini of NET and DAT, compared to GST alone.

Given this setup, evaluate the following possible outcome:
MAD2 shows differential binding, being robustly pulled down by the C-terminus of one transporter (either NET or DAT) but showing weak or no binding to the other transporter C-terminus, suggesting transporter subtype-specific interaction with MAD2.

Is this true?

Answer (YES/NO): YES